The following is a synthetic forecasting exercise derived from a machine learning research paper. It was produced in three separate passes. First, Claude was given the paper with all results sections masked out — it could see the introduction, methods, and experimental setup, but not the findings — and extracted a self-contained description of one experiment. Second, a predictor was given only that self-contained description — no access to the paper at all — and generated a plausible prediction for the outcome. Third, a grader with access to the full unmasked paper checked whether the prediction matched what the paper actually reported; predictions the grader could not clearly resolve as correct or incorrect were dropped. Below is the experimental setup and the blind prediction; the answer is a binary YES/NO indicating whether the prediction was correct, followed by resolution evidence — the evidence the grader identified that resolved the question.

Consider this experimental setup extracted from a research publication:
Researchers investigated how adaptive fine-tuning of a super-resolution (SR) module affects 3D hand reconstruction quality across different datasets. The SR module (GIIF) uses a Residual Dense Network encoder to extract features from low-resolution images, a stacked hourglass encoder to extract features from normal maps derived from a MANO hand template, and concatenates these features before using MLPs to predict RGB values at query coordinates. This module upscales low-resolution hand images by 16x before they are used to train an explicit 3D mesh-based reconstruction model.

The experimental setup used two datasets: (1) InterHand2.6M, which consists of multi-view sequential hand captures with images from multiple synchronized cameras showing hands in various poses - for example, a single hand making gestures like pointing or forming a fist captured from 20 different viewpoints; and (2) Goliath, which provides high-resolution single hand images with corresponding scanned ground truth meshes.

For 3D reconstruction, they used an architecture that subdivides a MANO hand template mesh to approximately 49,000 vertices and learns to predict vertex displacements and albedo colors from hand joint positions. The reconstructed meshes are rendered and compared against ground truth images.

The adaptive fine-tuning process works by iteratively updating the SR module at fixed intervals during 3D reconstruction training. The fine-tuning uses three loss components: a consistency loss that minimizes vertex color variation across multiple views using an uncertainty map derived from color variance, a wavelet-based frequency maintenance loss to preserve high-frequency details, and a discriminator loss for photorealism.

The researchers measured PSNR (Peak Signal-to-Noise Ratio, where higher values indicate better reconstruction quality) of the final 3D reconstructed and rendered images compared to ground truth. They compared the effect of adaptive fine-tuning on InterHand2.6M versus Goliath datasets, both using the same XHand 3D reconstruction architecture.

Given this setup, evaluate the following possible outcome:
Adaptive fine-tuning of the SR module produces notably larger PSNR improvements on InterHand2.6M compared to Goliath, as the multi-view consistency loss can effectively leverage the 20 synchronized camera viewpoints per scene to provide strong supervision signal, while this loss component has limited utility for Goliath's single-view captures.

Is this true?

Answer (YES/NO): NO